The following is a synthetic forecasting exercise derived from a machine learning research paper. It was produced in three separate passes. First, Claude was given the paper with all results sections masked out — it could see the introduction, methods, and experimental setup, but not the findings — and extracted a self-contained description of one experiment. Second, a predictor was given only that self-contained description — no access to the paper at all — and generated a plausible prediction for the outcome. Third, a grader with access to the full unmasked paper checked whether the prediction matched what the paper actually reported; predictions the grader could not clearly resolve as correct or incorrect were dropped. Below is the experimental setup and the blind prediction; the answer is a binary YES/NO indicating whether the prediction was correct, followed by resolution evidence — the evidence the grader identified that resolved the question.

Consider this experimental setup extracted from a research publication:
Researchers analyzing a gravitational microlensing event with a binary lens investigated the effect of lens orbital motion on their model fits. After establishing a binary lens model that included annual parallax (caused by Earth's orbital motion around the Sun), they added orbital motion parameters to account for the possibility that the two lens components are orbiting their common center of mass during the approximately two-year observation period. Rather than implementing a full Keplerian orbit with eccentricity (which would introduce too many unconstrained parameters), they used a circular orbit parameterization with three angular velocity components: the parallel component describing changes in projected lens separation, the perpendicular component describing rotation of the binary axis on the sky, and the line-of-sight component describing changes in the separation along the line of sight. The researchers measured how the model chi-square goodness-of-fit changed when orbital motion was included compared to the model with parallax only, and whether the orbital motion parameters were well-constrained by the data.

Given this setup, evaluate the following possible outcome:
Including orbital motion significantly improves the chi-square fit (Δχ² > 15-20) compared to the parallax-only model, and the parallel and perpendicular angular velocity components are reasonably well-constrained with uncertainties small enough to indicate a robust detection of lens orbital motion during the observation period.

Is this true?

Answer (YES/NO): NO